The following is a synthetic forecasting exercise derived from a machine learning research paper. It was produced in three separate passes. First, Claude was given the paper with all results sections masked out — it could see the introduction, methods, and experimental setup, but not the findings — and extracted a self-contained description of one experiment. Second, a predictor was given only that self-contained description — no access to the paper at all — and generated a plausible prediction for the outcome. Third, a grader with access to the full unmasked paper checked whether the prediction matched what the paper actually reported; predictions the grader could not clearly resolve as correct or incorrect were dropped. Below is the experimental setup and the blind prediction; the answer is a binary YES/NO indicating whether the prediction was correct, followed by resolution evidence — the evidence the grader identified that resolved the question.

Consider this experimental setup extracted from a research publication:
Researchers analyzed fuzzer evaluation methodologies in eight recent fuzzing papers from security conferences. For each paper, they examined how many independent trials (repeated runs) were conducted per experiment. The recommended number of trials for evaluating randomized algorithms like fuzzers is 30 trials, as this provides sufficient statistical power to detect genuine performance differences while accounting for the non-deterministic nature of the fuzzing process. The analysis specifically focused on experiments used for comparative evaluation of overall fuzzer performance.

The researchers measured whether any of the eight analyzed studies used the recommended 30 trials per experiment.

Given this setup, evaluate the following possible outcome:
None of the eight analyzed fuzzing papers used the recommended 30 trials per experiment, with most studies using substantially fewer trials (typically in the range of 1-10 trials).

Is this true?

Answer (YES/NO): NO